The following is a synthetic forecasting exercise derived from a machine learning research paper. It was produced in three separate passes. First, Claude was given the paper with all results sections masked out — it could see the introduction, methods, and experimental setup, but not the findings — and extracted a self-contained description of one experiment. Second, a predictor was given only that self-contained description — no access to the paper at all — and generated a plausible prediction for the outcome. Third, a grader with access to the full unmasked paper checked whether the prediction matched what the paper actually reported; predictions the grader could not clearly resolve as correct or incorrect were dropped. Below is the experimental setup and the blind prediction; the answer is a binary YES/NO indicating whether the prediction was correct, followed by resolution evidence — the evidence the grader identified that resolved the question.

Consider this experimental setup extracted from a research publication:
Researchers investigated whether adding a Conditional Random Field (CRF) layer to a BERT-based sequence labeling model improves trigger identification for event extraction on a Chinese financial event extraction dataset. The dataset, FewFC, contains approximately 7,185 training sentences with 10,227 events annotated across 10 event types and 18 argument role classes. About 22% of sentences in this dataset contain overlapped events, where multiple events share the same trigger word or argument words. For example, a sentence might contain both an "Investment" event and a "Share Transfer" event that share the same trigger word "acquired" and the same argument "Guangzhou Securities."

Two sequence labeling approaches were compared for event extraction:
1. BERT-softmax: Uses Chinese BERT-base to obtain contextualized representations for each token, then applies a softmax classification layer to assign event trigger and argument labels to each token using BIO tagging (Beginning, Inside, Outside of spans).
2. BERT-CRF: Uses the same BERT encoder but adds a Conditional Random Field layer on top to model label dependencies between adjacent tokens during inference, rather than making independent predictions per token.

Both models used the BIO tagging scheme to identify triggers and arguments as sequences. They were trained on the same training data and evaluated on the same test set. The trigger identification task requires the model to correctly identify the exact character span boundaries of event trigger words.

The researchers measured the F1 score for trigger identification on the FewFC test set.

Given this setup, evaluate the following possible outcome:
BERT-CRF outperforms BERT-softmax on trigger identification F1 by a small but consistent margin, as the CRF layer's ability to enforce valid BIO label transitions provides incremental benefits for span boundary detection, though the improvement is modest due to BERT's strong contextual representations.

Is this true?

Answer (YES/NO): YES